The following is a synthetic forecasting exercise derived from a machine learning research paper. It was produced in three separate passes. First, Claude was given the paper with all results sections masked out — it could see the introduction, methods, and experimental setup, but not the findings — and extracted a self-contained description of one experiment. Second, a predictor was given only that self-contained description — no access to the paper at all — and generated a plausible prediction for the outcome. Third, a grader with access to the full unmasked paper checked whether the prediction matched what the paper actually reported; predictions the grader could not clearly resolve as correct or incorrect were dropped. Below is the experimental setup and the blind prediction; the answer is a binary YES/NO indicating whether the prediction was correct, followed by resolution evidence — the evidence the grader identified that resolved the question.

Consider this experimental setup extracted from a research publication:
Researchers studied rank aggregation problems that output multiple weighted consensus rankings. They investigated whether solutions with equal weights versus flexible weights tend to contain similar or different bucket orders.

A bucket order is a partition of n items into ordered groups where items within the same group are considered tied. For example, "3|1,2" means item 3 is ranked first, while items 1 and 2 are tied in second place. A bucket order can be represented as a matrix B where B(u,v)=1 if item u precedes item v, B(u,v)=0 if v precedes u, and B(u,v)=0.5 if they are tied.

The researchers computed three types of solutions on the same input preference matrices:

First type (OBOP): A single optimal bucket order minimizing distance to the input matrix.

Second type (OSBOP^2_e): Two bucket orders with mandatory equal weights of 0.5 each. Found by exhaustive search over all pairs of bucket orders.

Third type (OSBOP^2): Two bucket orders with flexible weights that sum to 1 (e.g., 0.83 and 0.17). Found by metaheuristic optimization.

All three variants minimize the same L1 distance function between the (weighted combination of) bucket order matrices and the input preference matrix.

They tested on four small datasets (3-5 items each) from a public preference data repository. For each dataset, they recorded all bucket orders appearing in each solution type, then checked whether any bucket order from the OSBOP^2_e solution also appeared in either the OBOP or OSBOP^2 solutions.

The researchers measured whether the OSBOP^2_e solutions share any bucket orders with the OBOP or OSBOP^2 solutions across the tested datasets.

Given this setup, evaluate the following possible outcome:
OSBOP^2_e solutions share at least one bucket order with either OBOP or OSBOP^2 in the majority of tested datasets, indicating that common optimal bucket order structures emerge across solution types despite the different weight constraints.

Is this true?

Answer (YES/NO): NO